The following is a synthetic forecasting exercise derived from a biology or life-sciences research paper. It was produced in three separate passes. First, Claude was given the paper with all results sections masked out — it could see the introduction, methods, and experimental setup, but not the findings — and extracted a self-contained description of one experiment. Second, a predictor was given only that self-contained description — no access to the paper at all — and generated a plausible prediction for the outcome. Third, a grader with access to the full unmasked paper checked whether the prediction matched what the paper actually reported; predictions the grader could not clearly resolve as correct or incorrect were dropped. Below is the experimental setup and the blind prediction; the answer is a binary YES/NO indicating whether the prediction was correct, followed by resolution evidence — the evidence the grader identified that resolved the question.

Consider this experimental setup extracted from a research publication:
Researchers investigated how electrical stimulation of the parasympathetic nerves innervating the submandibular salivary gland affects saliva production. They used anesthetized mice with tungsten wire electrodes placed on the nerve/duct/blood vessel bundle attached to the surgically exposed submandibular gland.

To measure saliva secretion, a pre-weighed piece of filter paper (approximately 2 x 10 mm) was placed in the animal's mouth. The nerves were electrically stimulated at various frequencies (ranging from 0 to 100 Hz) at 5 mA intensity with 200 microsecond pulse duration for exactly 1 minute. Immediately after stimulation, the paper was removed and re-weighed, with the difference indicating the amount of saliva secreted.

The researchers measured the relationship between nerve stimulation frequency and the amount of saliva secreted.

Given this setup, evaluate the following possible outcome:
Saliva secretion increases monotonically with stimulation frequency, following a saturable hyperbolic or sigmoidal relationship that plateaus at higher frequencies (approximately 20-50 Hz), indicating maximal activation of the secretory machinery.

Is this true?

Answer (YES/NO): NO